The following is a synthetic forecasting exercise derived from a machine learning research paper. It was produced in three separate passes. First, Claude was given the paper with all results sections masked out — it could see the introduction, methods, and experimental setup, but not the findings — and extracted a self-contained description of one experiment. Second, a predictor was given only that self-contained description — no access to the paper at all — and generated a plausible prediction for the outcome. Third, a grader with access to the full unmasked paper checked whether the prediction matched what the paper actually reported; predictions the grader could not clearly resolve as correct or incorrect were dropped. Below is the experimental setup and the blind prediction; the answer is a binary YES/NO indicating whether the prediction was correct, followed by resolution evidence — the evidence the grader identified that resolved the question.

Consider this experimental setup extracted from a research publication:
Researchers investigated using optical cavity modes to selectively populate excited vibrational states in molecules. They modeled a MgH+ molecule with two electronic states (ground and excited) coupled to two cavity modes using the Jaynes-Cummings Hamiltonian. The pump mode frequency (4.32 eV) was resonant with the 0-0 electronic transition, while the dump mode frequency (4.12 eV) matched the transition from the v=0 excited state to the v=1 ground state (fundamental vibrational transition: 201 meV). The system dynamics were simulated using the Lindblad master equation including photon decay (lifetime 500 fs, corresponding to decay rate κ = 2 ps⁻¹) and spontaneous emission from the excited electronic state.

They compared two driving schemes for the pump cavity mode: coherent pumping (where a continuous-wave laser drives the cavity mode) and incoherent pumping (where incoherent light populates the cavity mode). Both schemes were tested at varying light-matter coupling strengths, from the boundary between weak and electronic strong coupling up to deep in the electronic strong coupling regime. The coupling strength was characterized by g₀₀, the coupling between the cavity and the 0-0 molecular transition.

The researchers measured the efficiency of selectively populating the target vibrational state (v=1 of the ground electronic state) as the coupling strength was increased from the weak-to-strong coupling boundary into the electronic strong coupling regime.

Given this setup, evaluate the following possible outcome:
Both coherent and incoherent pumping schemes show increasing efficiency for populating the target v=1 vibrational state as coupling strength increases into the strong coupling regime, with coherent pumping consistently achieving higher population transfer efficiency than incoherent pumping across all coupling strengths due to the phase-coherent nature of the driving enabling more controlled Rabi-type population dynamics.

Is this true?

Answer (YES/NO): NO